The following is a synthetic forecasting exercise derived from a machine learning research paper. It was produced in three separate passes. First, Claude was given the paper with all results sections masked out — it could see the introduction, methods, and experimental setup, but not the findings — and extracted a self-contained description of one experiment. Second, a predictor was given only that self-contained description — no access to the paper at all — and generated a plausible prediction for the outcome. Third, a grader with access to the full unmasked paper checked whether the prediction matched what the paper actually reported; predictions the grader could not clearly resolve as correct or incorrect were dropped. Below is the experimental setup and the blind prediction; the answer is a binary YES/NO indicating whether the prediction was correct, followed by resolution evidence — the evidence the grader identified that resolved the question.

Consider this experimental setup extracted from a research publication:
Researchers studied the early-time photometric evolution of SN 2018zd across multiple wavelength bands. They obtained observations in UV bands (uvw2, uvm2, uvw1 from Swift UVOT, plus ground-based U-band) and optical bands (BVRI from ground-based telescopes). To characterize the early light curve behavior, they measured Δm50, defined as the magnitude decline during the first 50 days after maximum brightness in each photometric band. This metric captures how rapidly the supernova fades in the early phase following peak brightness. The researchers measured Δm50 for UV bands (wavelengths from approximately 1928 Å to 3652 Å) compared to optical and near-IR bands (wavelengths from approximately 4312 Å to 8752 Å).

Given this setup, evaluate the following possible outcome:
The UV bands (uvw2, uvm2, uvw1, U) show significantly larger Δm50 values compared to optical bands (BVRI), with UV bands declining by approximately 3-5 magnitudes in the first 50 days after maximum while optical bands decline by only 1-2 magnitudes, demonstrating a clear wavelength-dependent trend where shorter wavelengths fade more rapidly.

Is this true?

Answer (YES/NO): NO